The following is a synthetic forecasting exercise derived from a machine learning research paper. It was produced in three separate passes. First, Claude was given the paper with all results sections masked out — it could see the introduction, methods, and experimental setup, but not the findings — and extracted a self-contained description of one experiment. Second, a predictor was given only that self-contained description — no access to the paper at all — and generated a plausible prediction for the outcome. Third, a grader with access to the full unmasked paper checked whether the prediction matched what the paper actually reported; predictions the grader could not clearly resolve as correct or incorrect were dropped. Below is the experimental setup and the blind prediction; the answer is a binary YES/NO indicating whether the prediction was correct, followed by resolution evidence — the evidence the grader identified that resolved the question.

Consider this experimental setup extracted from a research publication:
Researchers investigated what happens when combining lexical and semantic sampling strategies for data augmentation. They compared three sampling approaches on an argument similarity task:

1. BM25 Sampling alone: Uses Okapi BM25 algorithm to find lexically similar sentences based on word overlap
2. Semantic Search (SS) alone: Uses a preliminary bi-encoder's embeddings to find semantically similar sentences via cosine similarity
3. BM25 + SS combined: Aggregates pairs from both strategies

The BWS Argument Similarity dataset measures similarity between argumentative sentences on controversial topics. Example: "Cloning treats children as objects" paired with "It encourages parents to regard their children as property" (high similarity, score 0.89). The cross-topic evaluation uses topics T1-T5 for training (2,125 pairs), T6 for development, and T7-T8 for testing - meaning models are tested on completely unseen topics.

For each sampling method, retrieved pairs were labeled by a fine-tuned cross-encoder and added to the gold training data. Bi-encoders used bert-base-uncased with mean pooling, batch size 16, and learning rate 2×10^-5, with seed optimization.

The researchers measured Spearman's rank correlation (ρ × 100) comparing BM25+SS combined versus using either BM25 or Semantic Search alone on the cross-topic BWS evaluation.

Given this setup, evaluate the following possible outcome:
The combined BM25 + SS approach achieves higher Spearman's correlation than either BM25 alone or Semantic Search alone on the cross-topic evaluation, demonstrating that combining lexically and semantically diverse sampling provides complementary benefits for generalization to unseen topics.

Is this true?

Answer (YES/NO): NO